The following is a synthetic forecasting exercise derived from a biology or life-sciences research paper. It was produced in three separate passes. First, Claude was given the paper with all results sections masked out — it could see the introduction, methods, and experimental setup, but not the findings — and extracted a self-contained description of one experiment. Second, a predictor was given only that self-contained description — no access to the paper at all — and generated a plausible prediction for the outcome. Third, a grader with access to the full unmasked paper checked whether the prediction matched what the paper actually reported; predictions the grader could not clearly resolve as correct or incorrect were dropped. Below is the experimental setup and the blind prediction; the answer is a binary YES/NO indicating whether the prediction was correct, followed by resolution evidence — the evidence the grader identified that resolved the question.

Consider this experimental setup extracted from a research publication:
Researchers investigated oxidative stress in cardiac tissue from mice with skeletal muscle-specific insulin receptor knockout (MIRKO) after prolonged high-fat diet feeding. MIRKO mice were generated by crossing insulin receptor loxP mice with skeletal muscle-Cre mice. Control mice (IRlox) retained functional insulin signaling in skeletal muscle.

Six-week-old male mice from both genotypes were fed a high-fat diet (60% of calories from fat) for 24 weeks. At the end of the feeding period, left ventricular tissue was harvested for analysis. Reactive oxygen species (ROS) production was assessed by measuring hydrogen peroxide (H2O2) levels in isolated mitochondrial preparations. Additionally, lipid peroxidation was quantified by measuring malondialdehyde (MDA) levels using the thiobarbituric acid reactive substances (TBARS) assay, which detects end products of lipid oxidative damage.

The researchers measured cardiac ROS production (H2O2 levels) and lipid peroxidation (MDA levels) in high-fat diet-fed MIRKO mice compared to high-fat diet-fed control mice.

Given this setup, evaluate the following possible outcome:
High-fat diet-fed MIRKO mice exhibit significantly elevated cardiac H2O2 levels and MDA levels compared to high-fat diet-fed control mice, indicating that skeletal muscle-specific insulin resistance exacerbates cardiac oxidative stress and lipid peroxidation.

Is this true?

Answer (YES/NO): NO